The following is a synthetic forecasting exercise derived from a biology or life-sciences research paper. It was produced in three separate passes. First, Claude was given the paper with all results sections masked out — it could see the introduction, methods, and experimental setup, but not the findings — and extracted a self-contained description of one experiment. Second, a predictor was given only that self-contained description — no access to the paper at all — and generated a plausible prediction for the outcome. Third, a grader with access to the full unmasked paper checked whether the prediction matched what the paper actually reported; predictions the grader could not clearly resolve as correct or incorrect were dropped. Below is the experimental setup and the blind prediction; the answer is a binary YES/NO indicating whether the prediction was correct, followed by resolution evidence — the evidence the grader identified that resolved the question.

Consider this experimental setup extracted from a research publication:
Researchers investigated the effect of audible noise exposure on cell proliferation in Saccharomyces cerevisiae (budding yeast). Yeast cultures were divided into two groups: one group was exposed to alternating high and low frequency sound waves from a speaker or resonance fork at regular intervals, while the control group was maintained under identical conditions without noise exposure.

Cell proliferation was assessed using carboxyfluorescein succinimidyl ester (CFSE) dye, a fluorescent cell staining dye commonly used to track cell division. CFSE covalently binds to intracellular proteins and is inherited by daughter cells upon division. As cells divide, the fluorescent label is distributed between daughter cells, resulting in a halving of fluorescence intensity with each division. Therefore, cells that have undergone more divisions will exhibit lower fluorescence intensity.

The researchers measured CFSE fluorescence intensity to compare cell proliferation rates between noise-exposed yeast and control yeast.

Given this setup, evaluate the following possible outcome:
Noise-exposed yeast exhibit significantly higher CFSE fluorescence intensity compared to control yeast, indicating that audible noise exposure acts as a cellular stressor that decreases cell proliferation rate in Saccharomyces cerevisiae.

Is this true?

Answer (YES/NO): NO